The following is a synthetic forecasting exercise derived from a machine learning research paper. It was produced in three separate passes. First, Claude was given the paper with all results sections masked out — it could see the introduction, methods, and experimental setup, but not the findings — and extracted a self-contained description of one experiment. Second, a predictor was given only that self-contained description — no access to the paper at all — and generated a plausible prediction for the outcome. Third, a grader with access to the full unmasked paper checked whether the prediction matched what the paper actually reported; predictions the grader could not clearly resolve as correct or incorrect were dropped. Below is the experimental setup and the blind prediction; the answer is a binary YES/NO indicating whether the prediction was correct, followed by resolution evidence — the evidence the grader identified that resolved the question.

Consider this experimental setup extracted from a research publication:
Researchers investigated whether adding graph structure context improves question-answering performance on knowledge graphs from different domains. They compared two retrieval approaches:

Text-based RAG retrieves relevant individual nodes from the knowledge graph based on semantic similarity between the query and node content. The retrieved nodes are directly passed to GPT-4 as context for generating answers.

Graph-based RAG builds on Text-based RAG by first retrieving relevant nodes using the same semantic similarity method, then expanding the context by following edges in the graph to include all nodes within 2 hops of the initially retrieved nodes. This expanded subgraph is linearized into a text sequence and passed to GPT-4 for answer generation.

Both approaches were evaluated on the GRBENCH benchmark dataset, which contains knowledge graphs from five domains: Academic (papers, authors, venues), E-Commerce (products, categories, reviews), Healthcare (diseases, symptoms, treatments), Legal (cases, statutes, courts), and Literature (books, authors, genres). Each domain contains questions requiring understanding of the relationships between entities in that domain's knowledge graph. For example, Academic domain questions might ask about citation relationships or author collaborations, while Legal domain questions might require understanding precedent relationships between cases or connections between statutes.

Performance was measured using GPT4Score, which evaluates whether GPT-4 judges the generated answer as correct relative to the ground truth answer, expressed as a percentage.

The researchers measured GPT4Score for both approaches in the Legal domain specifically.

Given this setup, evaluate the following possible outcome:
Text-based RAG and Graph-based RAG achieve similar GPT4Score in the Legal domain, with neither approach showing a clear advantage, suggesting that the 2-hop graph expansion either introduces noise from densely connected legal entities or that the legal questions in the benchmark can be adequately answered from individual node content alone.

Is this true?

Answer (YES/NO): NO